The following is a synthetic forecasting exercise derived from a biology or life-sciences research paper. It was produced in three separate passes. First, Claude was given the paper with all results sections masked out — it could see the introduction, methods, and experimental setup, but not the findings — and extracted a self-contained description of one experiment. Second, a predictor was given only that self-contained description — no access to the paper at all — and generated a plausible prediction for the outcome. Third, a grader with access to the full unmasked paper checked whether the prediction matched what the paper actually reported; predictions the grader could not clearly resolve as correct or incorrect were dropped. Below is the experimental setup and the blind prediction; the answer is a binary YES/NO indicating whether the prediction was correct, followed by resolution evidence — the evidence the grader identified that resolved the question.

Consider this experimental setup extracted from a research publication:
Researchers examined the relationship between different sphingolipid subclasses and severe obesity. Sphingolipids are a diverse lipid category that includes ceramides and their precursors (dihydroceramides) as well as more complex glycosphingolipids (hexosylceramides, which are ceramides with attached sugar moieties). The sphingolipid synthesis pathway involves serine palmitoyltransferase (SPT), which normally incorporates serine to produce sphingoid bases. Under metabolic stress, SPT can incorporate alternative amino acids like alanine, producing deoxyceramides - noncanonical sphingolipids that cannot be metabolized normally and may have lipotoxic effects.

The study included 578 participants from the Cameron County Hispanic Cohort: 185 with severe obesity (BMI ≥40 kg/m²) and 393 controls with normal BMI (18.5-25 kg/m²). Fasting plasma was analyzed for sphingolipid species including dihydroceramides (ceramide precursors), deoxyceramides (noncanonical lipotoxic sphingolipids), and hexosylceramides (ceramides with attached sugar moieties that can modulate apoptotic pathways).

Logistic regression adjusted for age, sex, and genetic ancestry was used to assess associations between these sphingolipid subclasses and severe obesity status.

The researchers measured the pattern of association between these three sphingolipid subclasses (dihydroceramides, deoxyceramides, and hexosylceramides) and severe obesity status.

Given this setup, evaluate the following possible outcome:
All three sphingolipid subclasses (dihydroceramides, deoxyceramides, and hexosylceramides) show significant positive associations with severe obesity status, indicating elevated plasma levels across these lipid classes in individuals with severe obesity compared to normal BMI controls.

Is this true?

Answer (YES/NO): NO